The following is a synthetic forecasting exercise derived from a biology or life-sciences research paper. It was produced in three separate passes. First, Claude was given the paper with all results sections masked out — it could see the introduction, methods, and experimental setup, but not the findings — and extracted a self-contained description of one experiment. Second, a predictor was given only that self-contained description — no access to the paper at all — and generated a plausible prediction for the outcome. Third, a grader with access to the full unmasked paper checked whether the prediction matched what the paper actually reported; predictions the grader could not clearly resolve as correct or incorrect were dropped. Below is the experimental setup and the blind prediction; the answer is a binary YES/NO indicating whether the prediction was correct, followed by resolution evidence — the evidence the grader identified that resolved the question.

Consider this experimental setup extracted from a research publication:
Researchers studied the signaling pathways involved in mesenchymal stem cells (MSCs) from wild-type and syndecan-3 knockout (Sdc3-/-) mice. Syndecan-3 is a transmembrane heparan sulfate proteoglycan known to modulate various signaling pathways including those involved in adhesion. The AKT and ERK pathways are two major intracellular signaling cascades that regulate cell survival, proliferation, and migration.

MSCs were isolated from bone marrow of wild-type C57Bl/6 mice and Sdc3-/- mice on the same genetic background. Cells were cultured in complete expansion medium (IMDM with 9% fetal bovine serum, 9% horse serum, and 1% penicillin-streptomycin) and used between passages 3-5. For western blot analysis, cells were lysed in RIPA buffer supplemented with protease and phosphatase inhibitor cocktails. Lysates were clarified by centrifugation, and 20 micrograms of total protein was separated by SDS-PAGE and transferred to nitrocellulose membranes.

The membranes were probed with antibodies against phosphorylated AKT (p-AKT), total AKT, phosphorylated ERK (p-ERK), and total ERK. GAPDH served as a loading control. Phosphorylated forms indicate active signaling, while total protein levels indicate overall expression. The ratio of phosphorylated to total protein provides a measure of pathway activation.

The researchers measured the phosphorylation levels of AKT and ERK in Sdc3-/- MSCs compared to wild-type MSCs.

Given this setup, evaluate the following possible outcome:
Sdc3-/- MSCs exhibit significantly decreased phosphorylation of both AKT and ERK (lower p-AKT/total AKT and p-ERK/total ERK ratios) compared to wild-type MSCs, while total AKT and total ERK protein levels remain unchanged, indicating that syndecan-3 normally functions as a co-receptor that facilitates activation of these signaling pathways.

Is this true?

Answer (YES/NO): NO